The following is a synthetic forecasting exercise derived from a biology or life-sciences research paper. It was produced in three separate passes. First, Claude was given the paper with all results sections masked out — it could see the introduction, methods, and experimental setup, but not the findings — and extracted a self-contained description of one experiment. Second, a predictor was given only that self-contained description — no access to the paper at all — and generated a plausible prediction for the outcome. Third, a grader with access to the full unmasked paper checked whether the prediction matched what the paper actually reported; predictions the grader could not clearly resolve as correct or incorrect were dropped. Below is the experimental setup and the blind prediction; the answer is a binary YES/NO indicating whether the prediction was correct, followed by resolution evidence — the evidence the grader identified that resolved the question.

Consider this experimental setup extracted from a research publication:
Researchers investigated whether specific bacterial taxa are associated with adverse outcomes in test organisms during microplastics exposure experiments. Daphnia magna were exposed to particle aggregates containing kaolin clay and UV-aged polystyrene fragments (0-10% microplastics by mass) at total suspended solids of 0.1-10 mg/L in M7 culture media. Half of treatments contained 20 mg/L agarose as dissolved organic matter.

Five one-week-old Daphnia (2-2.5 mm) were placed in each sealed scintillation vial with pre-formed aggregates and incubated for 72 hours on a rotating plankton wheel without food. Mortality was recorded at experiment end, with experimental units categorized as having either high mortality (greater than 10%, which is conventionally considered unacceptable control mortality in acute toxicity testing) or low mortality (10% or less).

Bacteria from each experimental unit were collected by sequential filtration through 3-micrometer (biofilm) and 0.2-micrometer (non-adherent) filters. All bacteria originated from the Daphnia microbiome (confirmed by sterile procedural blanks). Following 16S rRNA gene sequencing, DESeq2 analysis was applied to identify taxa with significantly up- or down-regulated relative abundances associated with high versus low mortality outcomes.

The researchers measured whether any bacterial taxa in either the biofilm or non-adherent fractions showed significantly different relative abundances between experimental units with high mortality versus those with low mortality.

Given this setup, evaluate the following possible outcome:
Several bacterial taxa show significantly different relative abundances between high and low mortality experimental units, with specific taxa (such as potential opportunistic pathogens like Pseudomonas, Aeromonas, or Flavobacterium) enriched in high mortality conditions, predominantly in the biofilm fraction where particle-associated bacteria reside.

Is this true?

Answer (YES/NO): NO